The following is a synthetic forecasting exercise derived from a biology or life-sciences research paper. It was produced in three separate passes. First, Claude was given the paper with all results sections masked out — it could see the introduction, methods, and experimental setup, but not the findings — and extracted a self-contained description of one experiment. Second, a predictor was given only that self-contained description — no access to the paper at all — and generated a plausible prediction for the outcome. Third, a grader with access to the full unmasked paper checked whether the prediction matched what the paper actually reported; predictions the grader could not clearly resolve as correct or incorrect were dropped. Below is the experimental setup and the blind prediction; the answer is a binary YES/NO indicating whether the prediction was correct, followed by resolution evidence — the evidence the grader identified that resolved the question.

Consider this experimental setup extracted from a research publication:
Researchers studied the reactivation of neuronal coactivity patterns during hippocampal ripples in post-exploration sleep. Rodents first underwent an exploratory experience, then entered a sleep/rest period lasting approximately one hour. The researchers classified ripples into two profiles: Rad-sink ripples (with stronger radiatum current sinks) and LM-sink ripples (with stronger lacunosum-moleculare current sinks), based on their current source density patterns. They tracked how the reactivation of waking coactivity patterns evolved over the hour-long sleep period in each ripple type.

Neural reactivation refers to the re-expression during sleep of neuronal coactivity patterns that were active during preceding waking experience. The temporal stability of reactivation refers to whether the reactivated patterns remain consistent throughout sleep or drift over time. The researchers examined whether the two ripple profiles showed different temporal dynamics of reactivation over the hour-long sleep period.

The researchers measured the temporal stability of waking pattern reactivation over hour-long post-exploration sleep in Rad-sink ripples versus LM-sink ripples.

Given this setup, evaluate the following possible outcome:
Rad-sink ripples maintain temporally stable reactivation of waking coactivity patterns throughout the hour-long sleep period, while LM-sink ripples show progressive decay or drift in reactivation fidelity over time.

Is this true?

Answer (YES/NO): YES